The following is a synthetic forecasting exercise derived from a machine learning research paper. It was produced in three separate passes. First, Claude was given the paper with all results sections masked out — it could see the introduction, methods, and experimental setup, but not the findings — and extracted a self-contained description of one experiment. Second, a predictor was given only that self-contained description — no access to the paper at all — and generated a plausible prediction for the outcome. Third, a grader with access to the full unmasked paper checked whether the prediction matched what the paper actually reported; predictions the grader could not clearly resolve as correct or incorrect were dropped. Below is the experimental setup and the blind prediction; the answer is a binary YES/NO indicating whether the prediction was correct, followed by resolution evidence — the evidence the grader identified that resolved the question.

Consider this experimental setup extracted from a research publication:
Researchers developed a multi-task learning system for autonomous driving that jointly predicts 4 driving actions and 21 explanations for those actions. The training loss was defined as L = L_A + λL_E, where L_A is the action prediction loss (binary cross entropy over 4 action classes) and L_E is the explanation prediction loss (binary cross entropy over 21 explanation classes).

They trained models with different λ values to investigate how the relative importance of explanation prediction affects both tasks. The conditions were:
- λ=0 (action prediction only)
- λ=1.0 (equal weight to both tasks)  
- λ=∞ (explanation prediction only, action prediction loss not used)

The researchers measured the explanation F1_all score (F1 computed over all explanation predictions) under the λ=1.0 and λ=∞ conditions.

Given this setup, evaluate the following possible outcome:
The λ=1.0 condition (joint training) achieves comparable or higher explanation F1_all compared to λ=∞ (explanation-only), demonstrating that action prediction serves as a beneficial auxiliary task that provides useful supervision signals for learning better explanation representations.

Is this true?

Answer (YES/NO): YES